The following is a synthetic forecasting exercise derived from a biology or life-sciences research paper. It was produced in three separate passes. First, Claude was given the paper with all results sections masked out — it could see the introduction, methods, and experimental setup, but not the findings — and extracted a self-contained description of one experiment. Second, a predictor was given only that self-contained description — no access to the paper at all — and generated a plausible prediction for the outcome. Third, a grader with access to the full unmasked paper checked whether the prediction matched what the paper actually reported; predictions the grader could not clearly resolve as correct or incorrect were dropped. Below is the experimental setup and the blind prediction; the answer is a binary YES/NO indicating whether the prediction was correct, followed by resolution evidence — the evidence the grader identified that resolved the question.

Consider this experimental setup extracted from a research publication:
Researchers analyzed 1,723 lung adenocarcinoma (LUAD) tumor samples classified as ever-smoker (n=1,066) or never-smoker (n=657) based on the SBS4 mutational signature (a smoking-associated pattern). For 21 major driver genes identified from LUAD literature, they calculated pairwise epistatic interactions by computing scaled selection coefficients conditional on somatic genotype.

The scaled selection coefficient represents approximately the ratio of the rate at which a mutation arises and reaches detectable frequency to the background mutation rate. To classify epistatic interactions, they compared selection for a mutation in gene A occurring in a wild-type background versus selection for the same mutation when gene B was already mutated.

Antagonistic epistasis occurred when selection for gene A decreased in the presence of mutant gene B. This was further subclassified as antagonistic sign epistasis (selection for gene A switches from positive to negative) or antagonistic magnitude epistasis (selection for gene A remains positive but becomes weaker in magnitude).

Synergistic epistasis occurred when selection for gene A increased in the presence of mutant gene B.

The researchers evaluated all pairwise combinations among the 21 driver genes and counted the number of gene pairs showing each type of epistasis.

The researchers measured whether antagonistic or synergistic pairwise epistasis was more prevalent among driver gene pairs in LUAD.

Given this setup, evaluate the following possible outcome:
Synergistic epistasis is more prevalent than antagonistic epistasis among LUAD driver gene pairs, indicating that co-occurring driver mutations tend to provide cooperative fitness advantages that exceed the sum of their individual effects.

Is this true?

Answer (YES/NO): NO